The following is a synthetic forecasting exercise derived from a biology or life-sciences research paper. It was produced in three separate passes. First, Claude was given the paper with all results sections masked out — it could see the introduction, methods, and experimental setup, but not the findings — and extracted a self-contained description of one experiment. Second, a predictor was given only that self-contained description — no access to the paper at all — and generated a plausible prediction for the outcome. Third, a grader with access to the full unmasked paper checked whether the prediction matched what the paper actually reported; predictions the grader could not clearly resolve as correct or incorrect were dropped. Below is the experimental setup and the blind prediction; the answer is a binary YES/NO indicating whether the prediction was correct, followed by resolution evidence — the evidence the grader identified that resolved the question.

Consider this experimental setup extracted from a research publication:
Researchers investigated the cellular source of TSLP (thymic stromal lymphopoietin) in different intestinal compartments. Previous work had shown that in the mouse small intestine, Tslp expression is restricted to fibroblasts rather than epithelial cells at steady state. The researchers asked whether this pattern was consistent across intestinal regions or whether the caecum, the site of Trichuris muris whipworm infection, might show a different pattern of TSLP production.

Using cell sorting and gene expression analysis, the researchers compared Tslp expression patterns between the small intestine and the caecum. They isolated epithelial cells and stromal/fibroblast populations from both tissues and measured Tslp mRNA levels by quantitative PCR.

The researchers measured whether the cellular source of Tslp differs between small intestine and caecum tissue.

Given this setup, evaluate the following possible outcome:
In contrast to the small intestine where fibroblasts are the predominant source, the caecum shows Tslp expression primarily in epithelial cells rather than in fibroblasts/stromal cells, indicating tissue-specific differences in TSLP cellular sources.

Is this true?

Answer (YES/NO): NO